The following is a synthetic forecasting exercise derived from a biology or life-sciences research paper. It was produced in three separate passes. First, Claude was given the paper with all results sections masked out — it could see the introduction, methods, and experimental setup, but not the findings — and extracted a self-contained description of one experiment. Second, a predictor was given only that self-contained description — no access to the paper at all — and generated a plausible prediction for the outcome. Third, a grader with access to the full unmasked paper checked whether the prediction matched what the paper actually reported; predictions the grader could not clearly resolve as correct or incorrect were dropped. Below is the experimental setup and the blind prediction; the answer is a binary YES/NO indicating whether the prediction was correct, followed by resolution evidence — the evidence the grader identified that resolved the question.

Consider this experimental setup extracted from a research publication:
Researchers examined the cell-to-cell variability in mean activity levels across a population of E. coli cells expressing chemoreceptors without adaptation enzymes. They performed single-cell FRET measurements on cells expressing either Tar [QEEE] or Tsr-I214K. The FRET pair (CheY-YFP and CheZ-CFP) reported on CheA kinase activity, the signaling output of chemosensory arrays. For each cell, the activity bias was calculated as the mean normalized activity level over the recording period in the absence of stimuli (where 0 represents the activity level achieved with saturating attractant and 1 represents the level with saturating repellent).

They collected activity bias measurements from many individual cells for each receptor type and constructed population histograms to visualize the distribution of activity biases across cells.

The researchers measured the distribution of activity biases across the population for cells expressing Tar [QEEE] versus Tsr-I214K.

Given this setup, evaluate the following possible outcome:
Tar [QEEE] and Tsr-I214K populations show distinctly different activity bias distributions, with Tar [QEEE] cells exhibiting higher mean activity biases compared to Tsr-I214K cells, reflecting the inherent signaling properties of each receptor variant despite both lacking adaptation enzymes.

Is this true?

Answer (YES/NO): NO